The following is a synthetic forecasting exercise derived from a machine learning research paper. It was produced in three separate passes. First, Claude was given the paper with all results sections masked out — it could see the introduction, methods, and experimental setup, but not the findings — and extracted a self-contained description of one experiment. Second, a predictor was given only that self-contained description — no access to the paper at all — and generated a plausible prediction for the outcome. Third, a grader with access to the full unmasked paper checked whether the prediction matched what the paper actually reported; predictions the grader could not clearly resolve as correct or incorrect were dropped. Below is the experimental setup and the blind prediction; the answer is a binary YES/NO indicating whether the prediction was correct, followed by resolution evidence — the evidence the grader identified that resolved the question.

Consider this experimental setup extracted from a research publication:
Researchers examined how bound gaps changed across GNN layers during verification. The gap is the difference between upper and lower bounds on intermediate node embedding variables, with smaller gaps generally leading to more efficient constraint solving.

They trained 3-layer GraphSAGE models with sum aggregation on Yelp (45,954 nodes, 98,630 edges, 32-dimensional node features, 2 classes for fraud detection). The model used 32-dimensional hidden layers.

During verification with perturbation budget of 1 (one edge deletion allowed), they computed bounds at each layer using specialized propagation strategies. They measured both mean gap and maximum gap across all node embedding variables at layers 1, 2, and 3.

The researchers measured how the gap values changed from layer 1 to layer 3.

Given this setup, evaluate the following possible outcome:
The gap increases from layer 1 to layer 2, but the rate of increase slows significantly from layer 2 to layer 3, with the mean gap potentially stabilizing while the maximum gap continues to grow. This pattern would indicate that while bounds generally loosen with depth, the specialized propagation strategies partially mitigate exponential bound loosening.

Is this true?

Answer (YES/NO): NO